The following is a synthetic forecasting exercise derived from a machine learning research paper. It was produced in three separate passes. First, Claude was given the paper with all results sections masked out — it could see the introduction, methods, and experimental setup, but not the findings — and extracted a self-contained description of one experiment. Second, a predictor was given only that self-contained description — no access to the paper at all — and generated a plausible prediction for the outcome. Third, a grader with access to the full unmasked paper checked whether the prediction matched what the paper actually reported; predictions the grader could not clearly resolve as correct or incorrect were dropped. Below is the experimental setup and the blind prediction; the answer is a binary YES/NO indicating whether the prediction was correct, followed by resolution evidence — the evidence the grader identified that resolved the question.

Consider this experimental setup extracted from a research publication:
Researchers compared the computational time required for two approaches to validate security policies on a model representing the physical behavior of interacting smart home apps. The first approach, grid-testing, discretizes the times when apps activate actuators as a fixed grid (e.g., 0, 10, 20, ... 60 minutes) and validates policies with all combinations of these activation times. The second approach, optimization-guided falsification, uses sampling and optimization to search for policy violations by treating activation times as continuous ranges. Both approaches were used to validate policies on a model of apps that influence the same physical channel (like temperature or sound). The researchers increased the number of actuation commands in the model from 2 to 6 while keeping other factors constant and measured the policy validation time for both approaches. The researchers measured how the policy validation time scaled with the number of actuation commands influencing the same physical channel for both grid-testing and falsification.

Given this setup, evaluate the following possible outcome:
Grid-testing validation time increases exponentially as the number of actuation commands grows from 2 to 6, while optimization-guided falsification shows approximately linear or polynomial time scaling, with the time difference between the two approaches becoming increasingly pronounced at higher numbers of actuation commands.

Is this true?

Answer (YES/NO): NO